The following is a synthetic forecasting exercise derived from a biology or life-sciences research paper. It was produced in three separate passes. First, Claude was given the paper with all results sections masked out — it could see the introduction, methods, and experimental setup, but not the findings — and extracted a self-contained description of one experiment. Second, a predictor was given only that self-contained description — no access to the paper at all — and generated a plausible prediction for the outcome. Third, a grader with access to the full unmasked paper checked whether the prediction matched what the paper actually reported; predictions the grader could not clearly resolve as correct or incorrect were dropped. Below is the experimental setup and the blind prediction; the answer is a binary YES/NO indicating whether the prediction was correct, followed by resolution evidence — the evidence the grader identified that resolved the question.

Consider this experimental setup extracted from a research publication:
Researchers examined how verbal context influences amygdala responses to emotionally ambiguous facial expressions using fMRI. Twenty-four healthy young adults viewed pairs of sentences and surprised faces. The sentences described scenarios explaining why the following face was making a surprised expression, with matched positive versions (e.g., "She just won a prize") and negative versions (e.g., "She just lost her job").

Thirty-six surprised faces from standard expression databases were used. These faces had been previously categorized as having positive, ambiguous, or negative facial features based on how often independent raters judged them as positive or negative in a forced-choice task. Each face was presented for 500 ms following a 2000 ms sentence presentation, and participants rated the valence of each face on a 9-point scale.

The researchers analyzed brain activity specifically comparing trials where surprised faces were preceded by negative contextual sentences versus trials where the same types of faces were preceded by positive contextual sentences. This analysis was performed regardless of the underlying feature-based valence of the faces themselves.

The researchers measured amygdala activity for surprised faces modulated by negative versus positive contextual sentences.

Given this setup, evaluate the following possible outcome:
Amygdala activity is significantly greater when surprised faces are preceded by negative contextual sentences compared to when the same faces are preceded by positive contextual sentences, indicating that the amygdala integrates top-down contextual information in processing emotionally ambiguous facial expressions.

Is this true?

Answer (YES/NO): YES